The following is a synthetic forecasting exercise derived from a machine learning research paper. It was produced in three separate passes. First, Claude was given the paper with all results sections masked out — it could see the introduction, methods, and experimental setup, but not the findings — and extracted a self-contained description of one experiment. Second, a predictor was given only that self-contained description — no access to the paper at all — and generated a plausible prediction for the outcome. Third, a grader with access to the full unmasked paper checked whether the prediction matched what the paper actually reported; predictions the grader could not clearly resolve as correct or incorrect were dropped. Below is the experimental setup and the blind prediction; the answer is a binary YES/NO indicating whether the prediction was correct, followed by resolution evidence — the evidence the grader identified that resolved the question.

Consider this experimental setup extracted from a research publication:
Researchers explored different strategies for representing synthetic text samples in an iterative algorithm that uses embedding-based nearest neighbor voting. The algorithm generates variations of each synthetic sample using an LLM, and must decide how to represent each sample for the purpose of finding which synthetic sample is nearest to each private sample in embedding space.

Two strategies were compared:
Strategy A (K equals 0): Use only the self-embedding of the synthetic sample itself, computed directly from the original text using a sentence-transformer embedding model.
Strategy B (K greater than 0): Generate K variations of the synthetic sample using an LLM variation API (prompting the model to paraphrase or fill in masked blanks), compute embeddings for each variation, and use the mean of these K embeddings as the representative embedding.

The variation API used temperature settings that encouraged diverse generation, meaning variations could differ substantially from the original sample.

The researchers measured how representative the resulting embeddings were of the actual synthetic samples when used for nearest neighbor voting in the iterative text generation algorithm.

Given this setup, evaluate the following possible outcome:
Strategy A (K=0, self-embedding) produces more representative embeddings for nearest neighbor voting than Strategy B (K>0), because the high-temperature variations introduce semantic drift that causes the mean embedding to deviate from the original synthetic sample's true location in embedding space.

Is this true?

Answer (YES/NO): YES